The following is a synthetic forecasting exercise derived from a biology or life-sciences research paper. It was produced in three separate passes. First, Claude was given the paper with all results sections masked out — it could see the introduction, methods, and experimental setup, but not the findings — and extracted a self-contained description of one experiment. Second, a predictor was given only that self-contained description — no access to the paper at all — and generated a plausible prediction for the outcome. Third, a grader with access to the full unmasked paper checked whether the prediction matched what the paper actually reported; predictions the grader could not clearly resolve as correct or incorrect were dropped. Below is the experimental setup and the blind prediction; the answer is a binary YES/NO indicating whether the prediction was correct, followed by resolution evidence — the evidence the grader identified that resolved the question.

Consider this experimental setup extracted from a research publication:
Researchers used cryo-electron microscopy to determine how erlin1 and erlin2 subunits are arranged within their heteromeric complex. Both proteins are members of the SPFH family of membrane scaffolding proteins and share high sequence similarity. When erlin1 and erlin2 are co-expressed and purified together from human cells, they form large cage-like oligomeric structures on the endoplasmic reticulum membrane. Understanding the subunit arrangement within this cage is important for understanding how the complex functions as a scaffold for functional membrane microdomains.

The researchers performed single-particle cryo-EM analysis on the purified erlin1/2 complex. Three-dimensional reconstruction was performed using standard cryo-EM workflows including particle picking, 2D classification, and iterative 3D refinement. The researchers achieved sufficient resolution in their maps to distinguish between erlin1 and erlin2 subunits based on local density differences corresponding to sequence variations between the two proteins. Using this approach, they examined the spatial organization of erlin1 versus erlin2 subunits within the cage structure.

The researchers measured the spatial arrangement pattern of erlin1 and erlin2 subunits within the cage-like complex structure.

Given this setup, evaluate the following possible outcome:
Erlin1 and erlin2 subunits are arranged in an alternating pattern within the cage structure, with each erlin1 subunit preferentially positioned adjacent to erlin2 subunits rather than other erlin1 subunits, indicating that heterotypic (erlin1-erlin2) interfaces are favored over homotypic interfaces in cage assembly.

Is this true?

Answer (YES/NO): YES